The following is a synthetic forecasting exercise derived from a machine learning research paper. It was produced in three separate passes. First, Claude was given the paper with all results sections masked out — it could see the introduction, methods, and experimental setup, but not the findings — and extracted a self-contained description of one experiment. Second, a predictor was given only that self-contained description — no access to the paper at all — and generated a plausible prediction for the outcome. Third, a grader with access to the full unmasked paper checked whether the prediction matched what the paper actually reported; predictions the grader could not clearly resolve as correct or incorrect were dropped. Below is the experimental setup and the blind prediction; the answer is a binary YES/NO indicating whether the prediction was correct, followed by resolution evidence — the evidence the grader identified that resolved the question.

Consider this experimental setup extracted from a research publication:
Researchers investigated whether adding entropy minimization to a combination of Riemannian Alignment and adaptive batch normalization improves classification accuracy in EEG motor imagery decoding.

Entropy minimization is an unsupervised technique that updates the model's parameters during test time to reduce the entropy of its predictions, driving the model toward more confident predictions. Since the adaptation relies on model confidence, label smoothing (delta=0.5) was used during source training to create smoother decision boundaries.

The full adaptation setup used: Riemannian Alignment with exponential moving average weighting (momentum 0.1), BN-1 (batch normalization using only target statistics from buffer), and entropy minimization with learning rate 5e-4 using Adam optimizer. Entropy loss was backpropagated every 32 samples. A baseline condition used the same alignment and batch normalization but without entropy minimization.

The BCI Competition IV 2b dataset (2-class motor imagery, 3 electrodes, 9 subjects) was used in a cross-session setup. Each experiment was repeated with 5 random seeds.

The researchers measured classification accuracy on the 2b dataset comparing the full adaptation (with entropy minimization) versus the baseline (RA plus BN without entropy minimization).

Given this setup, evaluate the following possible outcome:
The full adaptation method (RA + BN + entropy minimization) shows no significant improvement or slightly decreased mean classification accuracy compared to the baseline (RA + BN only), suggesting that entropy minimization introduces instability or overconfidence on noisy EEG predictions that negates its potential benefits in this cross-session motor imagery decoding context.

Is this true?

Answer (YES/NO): NO